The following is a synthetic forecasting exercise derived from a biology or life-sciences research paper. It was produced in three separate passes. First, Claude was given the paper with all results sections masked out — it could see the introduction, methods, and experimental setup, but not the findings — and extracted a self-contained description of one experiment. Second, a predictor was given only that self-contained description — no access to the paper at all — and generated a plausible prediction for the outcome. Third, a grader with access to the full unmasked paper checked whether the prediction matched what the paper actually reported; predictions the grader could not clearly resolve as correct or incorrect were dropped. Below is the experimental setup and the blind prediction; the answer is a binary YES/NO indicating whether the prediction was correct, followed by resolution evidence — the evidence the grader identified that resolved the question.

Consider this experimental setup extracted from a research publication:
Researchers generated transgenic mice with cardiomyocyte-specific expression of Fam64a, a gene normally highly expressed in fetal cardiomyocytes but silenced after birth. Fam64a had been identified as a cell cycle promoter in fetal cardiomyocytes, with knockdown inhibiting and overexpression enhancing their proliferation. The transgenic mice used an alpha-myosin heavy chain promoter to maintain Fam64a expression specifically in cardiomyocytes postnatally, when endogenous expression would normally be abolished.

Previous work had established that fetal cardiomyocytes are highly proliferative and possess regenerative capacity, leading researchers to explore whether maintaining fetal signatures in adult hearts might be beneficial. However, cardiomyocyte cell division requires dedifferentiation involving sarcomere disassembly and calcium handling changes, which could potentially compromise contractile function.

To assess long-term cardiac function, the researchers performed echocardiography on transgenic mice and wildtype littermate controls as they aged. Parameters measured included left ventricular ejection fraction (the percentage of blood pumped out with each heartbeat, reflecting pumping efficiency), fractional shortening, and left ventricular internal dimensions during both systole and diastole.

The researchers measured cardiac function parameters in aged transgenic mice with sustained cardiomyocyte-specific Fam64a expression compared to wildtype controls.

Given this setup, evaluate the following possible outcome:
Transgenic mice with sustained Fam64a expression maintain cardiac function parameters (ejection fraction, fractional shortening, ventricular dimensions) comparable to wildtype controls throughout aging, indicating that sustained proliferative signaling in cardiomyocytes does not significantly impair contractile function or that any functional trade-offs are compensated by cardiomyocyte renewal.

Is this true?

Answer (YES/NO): NO